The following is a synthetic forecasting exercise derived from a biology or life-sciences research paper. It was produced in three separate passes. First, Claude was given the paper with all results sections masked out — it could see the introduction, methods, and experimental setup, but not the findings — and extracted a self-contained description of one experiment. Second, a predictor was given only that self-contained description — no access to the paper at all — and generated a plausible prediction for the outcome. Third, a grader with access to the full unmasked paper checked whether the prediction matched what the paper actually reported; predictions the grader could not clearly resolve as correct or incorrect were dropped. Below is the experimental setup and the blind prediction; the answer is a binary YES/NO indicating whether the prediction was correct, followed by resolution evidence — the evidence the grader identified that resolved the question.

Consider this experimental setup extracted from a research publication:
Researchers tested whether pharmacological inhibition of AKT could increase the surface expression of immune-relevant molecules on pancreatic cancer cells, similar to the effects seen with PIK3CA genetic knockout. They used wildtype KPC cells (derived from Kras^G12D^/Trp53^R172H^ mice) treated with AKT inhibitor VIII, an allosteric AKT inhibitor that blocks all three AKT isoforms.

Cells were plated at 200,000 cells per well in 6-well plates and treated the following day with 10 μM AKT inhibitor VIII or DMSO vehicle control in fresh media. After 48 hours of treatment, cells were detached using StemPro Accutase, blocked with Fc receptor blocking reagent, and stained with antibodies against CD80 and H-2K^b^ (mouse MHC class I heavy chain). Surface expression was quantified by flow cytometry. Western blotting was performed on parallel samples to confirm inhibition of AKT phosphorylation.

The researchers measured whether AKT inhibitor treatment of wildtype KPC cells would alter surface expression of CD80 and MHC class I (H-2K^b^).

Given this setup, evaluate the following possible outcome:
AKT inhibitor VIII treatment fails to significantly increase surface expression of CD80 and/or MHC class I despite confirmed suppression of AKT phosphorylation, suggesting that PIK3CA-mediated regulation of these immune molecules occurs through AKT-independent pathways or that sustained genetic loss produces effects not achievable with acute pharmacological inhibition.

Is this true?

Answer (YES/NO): NO